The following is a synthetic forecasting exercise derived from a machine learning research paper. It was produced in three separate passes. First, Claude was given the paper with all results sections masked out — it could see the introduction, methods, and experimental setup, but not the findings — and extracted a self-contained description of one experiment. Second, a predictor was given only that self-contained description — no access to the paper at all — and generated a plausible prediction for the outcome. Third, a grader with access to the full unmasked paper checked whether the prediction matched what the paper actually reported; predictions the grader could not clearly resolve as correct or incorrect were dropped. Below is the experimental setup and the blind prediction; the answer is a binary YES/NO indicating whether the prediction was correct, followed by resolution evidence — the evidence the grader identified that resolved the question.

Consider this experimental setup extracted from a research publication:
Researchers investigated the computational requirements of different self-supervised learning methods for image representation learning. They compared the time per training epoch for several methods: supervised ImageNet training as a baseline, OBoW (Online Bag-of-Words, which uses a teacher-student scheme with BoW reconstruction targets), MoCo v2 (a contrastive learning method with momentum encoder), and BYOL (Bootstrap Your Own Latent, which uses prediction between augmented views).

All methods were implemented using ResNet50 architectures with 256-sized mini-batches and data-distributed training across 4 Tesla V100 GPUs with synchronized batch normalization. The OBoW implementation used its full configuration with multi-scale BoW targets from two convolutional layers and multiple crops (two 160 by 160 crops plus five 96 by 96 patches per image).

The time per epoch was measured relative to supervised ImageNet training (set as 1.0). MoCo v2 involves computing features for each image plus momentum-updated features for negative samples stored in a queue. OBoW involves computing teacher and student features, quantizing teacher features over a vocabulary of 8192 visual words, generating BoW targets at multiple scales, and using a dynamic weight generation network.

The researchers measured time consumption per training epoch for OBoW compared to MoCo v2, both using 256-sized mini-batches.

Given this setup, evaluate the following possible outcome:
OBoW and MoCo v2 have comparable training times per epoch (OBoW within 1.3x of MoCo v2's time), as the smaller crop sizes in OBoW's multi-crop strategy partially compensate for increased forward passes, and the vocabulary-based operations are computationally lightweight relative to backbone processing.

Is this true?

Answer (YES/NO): NO